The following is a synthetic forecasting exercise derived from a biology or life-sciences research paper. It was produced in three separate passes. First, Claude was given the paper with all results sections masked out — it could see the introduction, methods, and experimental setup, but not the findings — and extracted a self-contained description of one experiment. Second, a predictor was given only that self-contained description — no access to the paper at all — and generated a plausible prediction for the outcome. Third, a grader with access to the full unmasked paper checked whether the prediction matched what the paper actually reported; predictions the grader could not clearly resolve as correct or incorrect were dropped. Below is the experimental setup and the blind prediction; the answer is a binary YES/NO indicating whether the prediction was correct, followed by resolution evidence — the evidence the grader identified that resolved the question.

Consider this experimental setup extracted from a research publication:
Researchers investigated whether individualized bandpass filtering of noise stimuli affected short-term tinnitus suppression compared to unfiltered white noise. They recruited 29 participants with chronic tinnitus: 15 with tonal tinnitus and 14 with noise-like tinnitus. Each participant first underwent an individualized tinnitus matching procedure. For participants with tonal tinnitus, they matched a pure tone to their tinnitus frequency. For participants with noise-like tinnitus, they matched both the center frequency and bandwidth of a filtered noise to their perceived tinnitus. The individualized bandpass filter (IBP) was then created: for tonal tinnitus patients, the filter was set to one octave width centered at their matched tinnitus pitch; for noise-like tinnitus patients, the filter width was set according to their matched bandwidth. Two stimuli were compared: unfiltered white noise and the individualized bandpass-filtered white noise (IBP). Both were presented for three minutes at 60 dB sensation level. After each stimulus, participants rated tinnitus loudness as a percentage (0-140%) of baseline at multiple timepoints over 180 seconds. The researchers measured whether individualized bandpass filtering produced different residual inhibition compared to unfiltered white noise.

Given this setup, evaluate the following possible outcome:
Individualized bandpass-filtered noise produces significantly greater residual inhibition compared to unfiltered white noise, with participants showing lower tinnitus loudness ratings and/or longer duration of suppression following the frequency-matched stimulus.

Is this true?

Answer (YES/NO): NO